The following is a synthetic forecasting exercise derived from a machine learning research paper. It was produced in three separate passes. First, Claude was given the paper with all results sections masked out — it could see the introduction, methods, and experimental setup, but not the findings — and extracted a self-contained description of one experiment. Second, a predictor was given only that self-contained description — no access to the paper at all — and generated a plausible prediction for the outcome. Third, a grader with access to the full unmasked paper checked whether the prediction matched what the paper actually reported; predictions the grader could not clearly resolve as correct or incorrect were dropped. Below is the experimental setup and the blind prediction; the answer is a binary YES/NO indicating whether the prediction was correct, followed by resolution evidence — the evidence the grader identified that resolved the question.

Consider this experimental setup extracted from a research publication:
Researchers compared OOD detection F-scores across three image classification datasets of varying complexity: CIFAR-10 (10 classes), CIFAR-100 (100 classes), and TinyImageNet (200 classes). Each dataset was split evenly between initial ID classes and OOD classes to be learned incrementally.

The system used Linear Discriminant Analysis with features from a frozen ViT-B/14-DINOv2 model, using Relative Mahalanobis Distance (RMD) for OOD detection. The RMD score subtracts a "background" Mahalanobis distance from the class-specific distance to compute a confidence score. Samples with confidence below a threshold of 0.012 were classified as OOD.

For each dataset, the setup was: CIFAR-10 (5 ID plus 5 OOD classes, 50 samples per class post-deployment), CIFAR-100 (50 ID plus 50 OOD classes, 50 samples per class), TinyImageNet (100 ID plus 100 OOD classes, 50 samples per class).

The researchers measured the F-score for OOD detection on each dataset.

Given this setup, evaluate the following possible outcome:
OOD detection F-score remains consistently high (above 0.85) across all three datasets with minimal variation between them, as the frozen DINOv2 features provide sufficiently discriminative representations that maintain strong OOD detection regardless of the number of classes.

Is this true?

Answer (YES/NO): NO